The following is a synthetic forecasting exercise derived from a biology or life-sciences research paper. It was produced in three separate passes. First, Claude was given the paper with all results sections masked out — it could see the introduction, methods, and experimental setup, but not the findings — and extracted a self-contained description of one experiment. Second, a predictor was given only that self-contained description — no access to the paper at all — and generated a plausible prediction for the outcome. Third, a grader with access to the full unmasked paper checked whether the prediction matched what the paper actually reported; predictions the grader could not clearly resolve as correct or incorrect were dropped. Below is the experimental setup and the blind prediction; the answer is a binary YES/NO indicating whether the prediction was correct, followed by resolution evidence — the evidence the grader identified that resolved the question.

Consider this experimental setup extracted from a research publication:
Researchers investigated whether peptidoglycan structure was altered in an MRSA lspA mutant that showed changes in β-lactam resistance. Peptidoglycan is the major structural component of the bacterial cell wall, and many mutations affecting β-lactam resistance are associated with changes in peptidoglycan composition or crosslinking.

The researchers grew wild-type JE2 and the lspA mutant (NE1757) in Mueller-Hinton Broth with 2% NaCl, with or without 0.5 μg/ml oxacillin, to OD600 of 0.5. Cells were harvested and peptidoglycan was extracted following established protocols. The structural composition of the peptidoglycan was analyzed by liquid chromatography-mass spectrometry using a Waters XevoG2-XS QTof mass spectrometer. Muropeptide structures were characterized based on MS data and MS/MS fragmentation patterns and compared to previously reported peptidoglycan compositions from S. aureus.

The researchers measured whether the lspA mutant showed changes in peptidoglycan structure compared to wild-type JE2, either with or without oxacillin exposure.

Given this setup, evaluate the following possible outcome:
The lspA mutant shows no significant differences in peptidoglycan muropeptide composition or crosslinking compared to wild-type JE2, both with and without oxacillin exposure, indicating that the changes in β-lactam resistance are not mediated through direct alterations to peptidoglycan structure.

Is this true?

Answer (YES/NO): YES